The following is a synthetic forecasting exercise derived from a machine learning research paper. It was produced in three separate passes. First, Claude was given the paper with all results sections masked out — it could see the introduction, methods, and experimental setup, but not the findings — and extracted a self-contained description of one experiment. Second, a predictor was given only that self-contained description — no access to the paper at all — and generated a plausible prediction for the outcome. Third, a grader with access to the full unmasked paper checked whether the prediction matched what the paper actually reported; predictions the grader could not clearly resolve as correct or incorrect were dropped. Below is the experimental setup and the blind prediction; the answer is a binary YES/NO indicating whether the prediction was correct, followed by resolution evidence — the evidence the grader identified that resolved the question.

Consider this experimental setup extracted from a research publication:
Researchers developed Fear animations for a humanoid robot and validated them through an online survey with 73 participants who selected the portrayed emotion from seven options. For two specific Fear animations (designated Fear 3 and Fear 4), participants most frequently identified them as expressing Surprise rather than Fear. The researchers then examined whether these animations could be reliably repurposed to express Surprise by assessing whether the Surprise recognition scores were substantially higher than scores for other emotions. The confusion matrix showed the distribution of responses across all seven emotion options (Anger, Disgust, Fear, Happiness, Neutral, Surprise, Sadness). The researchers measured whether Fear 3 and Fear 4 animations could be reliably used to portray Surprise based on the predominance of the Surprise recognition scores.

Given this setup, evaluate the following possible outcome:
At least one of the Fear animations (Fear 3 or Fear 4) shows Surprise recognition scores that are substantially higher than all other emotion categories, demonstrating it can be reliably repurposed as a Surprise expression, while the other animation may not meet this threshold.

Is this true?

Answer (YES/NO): NO